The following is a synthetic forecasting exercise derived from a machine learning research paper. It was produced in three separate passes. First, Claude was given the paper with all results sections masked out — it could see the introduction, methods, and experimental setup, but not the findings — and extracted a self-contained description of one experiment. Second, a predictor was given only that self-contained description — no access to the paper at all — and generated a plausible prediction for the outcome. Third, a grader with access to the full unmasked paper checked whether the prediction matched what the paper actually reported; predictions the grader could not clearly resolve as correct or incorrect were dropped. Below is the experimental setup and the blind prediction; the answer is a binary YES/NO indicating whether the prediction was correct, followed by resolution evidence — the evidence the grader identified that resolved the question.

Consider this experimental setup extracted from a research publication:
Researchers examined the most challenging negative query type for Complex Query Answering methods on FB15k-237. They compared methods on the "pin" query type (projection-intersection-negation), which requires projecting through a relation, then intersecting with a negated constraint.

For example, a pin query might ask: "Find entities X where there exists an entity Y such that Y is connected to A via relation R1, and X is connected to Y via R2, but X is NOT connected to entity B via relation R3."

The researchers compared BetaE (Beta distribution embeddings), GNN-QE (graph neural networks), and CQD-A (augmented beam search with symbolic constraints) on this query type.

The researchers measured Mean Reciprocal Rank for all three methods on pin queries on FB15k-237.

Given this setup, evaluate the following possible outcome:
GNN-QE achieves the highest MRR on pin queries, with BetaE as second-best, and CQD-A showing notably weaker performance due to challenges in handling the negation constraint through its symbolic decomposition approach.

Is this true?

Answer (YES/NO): NO